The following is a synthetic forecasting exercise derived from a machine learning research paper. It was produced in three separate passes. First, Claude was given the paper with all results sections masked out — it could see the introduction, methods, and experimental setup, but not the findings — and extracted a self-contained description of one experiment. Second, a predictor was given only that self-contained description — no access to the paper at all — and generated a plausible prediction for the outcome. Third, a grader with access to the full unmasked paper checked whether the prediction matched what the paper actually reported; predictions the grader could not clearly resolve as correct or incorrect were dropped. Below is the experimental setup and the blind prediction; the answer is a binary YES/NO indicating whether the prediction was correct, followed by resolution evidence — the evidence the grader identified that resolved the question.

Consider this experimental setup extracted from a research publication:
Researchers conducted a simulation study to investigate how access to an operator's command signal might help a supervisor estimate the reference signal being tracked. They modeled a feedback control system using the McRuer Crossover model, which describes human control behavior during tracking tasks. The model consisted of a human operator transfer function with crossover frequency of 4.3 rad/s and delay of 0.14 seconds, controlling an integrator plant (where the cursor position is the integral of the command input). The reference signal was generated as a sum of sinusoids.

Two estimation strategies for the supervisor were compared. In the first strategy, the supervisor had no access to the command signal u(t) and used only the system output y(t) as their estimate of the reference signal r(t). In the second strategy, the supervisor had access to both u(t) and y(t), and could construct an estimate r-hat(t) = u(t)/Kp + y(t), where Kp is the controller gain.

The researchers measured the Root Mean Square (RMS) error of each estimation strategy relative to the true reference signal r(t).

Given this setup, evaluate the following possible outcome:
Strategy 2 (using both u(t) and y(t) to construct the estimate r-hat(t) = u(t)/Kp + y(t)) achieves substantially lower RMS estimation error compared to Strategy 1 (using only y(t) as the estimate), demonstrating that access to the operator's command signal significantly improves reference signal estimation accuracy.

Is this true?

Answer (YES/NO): YES